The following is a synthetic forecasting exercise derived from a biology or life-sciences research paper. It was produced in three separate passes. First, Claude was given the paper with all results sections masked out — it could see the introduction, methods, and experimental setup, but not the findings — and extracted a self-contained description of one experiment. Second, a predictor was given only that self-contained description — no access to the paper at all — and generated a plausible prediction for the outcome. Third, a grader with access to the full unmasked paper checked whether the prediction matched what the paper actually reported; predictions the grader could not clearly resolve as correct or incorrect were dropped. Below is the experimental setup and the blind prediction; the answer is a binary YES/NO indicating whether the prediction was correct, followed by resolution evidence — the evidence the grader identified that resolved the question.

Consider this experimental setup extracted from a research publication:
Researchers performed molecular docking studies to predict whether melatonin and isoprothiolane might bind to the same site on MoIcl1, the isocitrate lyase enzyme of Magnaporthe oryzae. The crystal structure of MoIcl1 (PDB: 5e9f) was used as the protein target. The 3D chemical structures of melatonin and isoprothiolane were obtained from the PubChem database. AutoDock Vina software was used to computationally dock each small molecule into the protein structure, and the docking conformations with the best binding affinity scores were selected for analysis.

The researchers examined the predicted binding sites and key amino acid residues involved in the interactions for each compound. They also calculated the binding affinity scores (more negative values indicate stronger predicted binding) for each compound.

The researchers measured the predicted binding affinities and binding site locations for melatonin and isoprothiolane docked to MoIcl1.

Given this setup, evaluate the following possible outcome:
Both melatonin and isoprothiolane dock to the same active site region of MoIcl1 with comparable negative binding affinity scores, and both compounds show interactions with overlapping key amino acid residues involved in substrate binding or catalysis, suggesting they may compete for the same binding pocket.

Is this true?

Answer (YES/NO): NO